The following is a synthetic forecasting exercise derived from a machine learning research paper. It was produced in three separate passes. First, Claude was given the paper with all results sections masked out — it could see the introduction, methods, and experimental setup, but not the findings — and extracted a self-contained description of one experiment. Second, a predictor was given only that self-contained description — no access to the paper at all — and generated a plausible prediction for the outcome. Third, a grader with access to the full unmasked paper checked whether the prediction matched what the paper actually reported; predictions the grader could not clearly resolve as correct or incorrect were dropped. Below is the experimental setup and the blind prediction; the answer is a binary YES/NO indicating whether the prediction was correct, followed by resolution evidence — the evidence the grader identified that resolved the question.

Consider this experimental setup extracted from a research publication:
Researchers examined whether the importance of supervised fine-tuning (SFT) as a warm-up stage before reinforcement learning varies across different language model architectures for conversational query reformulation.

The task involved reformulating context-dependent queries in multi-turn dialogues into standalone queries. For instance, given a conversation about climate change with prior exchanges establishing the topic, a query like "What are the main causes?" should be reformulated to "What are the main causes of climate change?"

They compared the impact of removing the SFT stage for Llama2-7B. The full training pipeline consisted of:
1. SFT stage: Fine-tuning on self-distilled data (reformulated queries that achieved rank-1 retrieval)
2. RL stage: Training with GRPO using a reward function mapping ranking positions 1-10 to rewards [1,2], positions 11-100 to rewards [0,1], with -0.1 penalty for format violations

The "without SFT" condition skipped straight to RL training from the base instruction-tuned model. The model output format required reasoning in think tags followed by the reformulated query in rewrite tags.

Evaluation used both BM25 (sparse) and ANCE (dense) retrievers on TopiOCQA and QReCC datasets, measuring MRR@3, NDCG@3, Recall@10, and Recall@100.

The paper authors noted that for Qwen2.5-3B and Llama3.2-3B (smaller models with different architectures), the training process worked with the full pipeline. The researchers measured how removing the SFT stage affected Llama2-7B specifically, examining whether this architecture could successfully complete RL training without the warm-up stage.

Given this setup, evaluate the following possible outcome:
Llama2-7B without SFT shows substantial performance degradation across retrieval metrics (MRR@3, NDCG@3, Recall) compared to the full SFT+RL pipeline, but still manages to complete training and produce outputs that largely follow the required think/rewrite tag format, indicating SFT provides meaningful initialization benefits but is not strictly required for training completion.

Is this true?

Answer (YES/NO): NO